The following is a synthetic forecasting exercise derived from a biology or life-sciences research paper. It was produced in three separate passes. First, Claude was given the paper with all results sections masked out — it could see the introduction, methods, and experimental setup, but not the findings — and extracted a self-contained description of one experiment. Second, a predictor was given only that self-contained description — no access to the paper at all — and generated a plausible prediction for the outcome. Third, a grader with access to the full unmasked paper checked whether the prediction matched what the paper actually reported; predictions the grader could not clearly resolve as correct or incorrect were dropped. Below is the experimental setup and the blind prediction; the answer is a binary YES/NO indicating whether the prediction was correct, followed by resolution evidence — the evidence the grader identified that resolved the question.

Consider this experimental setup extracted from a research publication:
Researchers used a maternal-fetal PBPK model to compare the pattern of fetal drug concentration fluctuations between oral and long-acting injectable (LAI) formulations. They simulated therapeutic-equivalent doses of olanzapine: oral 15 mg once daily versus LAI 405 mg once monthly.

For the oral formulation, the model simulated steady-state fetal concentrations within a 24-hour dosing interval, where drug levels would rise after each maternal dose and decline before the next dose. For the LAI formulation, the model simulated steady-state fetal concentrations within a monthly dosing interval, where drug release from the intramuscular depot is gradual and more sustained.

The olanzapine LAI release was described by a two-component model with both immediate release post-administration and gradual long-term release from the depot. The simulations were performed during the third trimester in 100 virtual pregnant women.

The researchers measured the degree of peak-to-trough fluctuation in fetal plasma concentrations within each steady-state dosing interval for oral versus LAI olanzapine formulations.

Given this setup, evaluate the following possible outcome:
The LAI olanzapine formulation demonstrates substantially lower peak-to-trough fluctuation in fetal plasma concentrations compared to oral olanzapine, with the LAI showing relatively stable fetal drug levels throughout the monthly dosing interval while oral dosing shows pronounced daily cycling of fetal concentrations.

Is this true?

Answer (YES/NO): NO